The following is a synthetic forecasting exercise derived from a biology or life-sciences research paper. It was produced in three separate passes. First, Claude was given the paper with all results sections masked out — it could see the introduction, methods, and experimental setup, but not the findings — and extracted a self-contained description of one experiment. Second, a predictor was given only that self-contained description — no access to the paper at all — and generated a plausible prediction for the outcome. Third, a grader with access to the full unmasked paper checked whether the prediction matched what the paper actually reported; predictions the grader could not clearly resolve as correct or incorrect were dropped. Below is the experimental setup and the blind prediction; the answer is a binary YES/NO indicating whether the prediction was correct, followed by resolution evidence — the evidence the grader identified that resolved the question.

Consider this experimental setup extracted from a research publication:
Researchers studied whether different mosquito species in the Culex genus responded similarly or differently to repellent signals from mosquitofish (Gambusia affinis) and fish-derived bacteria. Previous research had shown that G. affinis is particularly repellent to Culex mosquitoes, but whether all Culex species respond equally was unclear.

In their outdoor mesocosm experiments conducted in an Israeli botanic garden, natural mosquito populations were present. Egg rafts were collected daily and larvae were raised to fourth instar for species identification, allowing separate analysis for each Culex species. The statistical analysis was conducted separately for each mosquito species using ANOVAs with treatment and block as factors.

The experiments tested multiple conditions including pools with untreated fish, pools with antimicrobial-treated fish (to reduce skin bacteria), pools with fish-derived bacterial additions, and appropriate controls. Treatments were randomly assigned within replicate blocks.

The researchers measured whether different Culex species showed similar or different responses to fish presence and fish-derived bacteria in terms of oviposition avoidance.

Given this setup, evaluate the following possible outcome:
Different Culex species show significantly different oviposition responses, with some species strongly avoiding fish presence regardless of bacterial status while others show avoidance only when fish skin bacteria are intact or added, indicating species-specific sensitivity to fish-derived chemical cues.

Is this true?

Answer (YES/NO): NO